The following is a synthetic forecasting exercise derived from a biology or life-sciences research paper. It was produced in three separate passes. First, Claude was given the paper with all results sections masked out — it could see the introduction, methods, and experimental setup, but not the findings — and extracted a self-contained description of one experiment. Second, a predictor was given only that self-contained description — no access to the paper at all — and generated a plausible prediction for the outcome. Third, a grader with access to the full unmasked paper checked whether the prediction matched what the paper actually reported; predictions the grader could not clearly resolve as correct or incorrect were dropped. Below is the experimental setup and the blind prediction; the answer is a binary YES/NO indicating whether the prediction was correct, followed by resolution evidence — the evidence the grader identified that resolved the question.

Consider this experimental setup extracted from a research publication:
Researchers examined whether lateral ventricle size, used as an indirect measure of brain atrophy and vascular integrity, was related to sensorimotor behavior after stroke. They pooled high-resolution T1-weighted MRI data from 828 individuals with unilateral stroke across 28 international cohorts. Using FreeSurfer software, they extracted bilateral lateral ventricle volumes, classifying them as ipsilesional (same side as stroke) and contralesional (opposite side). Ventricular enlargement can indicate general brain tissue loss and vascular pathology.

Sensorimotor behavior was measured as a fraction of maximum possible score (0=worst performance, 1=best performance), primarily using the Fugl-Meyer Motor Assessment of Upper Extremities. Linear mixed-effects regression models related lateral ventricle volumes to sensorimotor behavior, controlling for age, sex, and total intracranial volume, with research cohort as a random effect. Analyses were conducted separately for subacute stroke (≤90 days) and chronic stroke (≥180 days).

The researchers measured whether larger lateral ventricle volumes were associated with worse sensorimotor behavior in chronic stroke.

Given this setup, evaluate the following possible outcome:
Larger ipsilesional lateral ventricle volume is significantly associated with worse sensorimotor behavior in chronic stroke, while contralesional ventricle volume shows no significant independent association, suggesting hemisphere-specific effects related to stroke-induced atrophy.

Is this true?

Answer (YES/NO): YES